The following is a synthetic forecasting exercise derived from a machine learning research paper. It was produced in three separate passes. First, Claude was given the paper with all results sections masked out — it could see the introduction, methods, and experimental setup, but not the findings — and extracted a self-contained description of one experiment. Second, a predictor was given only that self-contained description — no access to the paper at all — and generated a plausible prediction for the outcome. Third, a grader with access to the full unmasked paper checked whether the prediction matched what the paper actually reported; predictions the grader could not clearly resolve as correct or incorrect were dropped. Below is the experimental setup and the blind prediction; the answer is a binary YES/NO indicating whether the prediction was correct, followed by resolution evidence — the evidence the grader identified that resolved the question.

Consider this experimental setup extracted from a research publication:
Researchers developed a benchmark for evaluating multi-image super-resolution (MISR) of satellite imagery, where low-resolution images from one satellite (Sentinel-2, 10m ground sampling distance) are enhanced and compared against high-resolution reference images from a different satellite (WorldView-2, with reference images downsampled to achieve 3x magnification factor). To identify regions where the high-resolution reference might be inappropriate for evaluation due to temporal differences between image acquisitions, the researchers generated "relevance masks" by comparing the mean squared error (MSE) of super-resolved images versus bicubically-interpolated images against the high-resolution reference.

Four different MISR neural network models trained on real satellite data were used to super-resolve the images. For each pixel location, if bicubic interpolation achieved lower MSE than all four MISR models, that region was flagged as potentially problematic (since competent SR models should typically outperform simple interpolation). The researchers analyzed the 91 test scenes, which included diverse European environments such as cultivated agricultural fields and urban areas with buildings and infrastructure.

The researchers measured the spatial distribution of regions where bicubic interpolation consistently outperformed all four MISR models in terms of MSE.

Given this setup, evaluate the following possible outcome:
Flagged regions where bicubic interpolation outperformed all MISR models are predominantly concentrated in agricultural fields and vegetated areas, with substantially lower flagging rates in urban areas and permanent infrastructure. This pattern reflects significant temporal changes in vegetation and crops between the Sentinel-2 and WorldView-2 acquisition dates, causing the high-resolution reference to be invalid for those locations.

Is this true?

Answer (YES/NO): YES